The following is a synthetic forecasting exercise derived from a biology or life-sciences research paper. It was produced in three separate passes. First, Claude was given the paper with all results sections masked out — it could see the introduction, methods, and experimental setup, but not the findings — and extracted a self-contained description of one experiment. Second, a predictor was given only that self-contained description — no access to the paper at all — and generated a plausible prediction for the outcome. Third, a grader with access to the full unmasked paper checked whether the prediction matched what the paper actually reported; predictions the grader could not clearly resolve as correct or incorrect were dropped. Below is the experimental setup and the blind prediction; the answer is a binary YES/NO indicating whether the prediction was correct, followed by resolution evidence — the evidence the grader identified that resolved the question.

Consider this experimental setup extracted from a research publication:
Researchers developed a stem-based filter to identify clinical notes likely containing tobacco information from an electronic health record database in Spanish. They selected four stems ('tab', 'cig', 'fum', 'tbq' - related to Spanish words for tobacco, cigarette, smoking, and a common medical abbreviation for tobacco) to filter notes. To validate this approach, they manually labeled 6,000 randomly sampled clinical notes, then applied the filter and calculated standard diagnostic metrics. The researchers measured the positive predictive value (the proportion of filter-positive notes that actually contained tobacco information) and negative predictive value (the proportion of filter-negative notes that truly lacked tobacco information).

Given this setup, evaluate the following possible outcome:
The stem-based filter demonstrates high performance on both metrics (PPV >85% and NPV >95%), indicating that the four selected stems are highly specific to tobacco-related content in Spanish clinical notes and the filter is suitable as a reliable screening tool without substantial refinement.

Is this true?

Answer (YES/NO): NO